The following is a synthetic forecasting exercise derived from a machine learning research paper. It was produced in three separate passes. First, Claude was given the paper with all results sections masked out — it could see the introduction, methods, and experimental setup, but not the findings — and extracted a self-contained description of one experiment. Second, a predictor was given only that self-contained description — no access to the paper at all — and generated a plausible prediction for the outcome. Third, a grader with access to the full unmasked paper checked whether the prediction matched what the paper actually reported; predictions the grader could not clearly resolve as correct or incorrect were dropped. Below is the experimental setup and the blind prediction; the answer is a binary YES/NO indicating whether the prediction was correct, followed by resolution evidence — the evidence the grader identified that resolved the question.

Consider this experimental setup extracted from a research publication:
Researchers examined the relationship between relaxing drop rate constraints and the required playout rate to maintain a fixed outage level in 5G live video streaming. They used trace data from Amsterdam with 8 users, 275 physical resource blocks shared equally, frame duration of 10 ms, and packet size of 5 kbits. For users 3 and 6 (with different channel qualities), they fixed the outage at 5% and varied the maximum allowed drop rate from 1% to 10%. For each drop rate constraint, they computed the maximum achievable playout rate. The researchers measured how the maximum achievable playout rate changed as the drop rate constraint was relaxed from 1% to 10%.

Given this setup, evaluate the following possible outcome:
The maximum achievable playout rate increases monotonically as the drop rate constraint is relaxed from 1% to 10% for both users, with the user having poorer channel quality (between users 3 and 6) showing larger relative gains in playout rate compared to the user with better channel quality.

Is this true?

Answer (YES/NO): NO